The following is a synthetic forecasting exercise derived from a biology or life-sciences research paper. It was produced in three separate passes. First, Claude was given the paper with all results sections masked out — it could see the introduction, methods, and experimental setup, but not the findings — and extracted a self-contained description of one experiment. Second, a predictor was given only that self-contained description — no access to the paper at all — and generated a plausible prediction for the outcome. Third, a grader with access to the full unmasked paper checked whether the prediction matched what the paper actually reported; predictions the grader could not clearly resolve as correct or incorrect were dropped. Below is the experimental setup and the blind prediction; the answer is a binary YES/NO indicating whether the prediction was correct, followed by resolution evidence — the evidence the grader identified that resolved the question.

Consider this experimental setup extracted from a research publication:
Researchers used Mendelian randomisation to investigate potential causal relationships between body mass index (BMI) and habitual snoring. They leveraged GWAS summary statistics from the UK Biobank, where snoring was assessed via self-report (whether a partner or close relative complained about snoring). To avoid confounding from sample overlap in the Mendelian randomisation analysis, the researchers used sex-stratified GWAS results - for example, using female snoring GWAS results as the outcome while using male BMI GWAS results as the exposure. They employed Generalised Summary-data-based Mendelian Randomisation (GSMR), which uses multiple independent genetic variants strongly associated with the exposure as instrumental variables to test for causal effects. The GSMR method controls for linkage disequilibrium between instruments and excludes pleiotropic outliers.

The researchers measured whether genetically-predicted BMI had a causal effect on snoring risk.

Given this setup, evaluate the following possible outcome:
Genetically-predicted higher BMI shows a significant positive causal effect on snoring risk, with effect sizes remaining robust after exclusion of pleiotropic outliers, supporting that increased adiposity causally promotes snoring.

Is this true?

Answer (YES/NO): YES